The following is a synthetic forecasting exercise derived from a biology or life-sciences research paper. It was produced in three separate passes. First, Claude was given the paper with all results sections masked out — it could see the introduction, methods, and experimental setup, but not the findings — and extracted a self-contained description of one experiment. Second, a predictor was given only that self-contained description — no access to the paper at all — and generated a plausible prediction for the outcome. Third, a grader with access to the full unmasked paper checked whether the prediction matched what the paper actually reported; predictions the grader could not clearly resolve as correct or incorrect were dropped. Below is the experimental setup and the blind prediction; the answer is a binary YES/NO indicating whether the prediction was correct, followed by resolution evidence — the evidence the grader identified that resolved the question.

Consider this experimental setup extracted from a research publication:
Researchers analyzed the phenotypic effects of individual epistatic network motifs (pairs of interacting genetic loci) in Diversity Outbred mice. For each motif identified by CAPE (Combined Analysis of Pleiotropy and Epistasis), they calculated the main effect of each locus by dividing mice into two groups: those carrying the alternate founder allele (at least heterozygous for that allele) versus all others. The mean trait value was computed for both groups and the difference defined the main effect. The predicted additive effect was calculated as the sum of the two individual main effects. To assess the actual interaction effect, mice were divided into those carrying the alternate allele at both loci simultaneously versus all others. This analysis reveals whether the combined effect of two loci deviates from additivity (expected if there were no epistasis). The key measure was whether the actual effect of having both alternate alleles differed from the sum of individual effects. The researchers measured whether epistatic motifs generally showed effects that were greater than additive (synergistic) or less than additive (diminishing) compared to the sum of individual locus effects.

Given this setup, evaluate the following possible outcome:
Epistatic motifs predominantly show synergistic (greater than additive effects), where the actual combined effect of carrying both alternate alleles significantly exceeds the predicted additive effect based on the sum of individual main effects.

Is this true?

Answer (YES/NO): NO